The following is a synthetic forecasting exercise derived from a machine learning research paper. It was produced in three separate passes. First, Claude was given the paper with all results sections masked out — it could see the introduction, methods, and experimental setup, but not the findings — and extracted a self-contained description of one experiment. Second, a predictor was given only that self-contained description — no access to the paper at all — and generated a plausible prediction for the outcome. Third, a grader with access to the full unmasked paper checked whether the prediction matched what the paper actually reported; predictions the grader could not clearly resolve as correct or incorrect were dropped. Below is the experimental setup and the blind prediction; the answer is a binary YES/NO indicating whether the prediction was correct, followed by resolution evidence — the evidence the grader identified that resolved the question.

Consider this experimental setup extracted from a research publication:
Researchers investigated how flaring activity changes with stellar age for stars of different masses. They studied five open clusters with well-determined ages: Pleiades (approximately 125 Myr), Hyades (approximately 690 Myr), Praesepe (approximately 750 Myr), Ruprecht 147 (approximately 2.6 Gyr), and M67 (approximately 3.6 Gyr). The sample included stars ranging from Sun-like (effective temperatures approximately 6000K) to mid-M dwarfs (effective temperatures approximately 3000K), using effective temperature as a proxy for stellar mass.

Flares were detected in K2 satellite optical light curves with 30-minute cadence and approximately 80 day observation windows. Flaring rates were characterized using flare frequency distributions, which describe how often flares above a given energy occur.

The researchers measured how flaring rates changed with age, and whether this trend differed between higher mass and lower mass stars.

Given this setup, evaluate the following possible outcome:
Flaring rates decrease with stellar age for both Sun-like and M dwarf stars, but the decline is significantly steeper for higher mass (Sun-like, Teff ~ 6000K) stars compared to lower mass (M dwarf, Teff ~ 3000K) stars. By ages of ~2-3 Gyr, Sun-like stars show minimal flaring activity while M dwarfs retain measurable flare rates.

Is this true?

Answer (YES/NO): NO